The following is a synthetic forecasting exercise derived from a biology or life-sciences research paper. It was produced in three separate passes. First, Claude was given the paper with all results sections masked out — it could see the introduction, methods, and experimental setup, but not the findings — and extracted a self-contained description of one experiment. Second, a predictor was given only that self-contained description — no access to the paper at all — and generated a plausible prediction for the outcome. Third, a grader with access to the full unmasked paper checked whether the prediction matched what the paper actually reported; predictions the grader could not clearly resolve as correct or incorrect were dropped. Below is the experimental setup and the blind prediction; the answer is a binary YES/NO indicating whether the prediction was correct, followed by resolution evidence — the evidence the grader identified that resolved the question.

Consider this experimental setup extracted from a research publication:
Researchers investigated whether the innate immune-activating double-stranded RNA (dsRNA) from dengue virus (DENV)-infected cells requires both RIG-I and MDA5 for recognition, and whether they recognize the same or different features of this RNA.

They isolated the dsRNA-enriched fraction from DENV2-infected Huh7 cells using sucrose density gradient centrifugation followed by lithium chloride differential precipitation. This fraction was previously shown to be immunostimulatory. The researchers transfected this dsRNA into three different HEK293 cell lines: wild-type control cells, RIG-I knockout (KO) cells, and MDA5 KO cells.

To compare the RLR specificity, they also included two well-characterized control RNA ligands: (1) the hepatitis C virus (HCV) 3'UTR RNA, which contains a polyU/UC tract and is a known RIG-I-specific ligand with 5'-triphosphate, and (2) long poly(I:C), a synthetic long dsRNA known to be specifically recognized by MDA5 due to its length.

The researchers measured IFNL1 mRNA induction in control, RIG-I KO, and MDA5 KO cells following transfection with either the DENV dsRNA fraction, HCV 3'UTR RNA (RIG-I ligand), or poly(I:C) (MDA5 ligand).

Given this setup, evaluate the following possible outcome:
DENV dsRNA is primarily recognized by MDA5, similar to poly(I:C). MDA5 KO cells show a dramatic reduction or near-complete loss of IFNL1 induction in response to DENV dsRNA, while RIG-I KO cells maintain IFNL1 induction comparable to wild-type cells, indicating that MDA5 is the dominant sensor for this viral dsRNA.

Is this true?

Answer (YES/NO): NO